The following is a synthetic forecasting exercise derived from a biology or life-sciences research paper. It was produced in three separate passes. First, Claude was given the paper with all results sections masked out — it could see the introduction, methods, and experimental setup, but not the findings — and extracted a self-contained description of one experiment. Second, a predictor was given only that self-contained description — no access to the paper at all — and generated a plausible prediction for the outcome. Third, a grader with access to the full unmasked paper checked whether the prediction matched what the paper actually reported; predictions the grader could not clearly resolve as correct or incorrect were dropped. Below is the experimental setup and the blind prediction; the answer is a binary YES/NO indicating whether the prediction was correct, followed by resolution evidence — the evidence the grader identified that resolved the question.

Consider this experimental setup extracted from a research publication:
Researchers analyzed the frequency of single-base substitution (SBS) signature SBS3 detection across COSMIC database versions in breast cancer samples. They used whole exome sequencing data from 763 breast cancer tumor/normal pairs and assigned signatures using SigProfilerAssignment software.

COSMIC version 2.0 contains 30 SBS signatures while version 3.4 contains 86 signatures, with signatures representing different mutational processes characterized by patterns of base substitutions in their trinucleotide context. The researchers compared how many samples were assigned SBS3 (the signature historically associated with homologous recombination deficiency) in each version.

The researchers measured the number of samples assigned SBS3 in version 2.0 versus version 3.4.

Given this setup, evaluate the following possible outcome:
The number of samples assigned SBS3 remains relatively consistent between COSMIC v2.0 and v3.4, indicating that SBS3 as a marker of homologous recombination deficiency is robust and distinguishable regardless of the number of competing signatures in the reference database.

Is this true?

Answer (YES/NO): NO